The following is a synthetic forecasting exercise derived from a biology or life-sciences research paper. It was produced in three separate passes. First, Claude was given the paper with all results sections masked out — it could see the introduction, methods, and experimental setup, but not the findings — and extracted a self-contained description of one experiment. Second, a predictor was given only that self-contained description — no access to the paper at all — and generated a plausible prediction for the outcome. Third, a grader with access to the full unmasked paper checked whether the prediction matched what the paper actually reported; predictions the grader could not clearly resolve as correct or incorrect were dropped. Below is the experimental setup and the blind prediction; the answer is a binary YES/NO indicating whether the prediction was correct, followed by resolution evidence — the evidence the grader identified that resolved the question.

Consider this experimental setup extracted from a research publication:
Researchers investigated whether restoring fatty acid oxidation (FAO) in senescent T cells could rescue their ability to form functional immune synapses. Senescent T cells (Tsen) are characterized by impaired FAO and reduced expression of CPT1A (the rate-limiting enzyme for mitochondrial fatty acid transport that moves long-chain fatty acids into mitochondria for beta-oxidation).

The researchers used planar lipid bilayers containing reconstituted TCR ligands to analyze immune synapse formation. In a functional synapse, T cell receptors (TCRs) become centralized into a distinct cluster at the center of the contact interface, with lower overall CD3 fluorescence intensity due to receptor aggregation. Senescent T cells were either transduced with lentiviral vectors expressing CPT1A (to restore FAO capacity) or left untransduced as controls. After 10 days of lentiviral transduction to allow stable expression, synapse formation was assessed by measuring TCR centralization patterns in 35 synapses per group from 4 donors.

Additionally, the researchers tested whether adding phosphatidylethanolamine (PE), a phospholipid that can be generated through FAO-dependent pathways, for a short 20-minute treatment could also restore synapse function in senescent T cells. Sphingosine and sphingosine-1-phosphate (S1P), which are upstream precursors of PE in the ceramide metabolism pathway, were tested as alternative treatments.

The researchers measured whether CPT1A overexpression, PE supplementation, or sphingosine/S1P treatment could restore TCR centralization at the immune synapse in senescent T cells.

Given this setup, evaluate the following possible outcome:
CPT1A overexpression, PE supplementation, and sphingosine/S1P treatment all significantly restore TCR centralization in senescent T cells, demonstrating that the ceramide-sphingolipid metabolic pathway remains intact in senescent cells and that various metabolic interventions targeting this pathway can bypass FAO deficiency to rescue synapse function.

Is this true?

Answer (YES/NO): NO